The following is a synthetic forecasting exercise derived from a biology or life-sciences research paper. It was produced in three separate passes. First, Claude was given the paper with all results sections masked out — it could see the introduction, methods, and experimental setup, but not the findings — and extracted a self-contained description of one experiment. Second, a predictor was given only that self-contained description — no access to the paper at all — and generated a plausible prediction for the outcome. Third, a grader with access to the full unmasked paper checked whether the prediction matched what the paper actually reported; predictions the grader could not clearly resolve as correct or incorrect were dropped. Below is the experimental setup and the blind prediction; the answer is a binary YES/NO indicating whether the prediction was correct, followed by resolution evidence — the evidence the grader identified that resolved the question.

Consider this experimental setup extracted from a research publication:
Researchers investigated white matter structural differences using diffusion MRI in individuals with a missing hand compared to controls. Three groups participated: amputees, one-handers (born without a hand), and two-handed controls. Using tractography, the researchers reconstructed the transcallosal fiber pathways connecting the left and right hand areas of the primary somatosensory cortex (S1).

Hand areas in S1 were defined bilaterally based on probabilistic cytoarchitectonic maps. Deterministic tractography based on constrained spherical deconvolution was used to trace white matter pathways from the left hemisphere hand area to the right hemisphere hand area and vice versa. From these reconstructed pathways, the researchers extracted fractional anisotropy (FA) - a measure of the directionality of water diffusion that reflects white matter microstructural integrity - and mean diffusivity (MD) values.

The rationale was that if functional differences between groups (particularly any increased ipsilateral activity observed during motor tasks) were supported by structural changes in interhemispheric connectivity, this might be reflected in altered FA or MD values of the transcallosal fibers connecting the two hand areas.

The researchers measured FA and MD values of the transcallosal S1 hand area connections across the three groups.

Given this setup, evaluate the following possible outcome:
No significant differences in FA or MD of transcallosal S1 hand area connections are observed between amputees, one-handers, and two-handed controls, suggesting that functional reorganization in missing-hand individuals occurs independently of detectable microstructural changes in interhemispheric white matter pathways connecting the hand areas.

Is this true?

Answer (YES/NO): YES